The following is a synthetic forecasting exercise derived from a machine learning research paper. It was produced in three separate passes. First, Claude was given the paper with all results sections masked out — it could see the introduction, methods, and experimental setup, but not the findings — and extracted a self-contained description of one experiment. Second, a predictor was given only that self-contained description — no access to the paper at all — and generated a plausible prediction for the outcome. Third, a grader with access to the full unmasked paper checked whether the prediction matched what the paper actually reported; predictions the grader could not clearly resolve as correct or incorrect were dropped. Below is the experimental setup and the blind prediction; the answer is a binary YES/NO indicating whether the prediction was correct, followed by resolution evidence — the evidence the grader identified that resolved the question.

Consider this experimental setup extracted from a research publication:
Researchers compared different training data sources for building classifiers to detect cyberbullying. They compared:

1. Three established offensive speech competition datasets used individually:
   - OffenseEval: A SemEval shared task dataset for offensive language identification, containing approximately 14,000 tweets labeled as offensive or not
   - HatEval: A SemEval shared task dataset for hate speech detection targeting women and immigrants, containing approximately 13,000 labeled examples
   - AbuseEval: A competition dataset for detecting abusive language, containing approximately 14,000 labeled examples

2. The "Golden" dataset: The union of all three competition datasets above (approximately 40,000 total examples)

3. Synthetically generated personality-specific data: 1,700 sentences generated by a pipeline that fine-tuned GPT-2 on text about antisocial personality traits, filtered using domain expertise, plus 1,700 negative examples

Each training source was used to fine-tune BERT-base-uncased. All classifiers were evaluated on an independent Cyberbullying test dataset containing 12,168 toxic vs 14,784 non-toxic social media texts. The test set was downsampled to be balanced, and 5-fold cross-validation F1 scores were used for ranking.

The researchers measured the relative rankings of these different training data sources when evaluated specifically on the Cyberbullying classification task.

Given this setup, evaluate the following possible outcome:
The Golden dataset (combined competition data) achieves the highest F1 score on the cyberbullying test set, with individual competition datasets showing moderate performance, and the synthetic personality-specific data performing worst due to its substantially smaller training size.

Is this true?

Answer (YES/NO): NO